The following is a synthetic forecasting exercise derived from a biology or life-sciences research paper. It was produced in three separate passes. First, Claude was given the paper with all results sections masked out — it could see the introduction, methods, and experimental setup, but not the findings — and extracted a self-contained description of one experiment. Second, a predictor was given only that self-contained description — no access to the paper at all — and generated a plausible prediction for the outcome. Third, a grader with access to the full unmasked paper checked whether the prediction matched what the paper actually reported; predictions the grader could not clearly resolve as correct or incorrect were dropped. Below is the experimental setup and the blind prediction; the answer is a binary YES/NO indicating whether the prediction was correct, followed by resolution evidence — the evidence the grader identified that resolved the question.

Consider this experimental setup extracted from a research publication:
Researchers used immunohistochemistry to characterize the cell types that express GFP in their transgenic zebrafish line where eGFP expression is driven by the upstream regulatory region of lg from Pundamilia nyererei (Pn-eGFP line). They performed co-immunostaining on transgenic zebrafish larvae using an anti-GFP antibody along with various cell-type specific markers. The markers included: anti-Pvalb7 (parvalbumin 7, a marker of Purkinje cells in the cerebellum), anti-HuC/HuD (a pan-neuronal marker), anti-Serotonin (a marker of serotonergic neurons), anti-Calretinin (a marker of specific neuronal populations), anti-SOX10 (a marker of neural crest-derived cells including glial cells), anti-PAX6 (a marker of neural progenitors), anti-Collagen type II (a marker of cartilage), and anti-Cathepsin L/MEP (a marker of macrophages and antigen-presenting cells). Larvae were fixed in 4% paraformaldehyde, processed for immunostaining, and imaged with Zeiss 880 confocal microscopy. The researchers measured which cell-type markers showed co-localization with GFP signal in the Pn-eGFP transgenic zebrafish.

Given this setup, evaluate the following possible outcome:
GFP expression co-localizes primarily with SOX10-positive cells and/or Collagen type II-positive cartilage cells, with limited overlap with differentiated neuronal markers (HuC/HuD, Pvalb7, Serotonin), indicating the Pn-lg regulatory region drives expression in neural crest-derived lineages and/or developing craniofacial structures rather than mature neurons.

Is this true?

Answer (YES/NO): NO